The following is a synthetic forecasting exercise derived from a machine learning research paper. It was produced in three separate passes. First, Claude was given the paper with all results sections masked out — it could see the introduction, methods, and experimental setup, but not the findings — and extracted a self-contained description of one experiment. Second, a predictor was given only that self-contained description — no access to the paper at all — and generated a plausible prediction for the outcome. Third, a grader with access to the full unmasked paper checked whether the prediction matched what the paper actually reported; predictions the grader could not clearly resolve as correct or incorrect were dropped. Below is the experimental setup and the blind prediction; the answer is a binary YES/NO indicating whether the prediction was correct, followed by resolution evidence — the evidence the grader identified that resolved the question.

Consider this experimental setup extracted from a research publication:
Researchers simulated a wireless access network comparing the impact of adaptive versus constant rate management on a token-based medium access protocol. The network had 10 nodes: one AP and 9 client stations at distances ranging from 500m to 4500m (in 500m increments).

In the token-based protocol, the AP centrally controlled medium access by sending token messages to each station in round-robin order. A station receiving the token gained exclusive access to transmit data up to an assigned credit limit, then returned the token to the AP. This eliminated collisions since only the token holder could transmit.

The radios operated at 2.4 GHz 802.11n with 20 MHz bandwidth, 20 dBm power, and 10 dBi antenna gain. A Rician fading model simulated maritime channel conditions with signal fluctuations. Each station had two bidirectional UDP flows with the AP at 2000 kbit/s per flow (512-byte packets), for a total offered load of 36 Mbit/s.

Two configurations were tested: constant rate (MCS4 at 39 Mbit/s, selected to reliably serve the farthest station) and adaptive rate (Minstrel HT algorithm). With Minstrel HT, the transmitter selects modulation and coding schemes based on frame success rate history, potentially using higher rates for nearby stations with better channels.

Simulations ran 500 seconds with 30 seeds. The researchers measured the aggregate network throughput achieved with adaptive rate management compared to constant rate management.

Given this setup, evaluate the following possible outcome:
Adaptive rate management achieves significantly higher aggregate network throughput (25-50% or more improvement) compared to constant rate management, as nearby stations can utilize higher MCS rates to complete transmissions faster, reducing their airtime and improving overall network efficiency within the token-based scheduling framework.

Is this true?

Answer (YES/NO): NO